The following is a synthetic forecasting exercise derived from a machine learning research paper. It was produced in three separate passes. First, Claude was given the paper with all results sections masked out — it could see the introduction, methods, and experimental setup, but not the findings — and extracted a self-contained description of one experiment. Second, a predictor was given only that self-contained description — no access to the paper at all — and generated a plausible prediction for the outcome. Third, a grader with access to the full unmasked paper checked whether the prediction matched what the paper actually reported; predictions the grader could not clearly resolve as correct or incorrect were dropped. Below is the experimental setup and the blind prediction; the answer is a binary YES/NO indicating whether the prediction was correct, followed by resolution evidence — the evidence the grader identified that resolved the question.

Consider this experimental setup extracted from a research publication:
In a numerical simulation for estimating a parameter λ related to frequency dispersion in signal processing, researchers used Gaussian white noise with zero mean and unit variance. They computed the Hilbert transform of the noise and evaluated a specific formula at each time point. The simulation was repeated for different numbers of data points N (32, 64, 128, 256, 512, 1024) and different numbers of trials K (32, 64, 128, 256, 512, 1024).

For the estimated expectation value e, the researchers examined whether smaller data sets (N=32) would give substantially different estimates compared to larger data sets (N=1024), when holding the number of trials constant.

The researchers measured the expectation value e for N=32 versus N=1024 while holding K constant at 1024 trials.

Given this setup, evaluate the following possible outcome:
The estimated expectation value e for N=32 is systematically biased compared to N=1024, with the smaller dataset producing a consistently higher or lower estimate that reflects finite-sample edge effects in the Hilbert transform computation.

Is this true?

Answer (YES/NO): NO